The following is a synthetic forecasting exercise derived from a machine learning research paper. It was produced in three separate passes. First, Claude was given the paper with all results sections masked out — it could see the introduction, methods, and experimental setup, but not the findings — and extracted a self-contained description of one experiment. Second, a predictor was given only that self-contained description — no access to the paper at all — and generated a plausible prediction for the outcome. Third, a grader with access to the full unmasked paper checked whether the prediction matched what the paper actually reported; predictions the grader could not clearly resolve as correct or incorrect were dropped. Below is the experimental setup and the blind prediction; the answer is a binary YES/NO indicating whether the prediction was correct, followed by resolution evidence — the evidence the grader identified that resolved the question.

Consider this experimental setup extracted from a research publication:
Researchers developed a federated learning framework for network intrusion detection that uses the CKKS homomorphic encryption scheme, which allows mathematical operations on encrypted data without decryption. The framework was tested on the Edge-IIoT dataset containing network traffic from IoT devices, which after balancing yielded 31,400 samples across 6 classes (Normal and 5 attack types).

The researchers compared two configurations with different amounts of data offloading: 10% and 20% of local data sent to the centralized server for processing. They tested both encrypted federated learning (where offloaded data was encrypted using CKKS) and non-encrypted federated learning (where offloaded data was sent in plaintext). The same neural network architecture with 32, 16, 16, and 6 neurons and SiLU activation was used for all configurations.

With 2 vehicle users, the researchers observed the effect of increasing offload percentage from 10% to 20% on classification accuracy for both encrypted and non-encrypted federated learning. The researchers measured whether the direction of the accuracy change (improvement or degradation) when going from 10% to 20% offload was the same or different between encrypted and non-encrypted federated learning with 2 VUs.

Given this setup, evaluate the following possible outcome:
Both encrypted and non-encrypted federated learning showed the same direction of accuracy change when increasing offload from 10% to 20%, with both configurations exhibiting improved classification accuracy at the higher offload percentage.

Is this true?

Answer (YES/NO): NO